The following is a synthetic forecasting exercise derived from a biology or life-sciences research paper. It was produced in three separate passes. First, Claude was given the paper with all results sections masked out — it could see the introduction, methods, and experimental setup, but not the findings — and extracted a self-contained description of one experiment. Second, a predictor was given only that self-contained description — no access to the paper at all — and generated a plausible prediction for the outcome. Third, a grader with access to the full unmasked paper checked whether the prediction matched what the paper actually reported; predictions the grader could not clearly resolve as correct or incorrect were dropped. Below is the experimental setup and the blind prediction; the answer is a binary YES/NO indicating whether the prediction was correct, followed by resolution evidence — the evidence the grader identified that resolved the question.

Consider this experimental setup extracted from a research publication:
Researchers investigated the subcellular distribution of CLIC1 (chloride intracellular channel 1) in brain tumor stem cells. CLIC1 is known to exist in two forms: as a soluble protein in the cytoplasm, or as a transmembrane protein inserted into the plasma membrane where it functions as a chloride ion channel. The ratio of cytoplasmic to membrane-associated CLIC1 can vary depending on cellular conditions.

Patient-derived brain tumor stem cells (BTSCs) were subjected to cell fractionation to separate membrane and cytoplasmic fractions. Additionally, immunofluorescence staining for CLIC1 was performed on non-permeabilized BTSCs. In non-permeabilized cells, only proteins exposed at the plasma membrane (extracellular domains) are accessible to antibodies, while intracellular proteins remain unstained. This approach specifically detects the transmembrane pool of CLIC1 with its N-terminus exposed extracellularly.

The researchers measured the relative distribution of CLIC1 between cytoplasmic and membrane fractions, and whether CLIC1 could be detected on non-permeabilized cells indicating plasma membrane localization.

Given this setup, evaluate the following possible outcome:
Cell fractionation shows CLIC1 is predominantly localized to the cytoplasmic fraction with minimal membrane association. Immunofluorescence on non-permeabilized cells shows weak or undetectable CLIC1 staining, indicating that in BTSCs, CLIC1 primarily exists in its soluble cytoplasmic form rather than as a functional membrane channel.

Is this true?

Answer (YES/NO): NO